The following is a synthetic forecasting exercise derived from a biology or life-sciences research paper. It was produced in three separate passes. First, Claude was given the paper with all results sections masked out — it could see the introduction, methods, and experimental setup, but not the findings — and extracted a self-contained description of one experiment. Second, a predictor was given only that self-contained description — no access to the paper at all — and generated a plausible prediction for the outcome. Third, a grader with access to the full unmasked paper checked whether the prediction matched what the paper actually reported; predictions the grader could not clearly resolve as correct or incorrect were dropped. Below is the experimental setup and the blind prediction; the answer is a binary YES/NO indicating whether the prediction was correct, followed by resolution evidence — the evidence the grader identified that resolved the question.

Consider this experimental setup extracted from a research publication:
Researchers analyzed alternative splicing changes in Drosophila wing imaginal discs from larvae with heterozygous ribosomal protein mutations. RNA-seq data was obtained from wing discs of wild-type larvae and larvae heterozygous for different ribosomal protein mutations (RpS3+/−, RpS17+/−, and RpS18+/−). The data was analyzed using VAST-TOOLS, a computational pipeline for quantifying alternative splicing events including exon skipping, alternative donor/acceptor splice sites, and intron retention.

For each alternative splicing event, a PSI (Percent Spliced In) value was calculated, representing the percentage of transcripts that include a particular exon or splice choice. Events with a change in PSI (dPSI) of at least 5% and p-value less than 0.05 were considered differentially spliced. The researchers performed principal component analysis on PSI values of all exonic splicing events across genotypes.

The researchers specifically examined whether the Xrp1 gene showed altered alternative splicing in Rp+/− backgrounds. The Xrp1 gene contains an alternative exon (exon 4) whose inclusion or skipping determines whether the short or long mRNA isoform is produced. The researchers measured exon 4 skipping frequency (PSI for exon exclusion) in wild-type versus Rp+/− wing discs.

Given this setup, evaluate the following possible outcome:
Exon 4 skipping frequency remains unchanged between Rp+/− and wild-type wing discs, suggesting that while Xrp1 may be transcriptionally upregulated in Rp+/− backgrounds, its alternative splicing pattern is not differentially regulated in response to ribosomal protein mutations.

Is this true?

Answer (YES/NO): NO